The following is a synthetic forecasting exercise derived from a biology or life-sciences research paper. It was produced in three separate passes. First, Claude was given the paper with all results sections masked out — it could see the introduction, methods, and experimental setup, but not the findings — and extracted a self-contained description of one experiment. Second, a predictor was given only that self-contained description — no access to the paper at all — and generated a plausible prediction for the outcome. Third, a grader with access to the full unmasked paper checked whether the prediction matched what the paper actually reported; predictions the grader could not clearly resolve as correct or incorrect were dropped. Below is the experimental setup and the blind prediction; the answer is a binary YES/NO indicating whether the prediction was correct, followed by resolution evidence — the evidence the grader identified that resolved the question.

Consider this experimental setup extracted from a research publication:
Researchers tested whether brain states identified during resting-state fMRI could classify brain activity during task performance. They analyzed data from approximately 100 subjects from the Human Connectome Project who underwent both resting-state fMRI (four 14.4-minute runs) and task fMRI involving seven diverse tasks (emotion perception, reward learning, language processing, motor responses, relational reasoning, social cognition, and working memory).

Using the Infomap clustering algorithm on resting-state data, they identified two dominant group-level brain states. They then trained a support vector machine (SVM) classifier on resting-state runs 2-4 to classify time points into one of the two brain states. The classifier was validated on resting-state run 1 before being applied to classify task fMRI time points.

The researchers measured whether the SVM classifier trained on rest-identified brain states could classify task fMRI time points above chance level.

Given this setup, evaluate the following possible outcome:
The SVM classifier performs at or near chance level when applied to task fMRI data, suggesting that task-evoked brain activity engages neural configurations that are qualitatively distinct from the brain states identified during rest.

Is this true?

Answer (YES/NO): NO